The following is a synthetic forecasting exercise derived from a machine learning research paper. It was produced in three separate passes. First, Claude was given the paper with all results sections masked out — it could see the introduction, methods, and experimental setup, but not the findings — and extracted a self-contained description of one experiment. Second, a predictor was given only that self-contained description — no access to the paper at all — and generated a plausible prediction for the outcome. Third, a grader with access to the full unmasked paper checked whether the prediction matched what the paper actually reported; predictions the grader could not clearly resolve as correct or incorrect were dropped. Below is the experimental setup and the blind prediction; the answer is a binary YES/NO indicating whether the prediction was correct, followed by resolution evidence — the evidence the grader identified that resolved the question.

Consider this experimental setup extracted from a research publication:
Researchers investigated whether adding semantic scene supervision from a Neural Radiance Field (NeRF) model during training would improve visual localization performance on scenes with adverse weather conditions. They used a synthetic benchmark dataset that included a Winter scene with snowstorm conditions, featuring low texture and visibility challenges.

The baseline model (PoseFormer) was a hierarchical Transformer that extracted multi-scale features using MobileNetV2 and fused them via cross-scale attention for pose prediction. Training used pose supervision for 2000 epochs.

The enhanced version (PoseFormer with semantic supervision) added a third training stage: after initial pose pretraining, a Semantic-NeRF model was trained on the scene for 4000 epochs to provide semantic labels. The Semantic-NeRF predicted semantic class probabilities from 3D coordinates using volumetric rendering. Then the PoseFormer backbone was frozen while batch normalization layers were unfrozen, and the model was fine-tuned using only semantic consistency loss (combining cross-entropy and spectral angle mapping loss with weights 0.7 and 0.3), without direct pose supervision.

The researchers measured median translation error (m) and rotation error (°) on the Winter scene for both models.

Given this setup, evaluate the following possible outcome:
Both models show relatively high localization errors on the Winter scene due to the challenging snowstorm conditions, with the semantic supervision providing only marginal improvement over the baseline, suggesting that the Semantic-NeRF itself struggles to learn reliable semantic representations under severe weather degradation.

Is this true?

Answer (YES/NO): NO